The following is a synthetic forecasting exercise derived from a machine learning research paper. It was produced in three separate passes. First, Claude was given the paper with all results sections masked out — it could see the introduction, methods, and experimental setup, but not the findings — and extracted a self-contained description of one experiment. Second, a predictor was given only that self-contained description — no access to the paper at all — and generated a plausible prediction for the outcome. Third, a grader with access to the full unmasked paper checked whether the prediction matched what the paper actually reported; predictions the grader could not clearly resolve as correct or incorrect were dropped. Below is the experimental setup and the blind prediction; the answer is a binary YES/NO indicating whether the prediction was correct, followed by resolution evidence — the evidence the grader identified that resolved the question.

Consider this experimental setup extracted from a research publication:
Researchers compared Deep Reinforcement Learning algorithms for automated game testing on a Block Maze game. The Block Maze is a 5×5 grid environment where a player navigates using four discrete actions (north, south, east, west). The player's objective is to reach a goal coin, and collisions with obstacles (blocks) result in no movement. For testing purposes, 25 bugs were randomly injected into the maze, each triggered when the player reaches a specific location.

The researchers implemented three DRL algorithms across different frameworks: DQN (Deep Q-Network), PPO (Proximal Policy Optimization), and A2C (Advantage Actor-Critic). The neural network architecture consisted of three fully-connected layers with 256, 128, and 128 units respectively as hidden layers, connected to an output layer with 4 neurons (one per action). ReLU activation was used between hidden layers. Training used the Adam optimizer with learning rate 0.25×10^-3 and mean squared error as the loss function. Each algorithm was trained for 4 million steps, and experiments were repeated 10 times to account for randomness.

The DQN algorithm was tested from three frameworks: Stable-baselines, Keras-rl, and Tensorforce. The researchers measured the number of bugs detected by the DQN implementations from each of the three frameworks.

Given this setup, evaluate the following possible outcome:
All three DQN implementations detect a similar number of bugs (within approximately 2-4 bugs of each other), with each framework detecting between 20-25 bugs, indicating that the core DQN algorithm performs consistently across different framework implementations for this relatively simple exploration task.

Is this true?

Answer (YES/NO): NO